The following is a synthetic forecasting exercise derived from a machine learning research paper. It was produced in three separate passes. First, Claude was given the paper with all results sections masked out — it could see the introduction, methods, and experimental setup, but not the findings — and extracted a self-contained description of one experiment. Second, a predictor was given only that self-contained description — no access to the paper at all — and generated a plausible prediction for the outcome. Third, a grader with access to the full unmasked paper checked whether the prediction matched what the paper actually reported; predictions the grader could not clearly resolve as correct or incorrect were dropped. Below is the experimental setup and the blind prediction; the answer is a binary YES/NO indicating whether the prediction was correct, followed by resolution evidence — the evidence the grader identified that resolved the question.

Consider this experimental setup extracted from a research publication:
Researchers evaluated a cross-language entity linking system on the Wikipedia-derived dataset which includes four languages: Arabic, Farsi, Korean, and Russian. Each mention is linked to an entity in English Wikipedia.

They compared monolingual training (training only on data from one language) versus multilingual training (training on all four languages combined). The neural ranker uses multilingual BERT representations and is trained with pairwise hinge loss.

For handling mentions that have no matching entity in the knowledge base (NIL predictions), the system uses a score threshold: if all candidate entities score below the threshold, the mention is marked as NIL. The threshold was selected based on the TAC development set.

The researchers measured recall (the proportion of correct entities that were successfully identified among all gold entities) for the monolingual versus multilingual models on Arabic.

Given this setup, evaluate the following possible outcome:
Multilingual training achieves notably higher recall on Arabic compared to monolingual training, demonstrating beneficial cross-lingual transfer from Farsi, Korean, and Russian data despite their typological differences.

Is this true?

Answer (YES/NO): NO